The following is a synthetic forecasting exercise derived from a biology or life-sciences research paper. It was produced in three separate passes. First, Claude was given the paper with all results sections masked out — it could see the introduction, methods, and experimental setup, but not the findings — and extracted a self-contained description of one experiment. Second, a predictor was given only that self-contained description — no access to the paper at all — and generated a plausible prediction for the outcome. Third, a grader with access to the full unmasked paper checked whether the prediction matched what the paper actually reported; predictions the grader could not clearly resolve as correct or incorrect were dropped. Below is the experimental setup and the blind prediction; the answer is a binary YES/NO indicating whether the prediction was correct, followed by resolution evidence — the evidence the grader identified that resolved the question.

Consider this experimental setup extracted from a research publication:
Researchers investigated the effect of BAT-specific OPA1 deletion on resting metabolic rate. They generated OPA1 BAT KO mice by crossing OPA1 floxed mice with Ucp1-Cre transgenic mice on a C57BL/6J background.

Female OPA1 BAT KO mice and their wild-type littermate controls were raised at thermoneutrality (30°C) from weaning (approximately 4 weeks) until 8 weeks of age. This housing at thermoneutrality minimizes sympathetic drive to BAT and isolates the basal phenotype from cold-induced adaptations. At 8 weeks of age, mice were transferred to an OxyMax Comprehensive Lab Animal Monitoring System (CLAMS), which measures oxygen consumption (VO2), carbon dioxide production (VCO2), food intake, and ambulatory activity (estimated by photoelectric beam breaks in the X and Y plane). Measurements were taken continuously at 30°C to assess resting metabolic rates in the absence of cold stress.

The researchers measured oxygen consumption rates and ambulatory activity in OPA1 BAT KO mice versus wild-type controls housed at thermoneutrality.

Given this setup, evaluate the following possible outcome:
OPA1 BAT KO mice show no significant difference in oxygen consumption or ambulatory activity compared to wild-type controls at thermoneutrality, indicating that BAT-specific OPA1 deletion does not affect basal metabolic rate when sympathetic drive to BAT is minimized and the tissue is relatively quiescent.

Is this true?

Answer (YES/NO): NO